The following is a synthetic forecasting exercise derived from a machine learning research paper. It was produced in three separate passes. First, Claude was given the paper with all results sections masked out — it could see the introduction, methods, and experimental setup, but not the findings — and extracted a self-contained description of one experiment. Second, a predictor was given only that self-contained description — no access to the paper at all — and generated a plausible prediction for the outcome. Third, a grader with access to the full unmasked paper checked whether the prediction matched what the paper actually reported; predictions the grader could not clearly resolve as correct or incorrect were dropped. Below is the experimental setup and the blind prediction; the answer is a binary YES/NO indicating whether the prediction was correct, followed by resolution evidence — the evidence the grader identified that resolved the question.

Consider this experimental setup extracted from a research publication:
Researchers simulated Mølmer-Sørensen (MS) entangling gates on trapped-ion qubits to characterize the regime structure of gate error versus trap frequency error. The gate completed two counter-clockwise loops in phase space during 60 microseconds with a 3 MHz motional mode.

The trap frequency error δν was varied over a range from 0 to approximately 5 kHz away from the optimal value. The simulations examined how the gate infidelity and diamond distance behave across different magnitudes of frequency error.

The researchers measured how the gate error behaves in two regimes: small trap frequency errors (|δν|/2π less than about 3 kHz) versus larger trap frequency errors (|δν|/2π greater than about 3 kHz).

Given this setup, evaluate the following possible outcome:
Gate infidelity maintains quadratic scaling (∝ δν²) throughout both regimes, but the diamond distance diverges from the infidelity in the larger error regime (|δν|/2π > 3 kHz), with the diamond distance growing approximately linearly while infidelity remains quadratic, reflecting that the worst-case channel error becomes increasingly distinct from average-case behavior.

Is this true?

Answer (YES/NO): NO